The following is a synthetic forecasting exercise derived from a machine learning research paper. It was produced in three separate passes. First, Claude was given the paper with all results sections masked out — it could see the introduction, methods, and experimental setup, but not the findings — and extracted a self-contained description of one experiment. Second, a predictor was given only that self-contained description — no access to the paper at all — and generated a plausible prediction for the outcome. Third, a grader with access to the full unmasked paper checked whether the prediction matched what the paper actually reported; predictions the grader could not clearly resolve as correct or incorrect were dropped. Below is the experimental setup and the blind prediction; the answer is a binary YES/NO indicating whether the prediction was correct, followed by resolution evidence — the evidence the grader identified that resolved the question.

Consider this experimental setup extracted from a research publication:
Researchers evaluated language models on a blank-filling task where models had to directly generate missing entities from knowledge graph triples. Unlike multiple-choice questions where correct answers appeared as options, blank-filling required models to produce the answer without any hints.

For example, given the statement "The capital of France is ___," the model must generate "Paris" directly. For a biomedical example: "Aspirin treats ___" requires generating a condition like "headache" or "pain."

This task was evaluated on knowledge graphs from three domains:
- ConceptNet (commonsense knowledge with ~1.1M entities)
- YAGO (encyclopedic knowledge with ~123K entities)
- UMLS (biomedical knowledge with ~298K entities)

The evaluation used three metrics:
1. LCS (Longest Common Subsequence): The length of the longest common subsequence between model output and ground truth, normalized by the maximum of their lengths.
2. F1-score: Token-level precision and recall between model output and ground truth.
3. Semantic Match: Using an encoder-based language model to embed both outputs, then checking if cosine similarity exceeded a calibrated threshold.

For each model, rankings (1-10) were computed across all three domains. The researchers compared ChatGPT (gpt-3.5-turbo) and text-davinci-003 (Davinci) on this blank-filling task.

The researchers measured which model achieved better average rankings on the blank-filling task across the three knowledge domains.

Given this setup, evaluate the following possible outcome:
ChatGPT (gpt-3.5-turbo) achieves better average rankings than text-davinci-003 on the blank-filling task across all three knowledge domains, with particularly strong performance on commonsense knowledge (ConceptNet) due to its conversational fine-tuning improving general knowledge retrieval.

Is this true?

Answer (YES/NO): NO